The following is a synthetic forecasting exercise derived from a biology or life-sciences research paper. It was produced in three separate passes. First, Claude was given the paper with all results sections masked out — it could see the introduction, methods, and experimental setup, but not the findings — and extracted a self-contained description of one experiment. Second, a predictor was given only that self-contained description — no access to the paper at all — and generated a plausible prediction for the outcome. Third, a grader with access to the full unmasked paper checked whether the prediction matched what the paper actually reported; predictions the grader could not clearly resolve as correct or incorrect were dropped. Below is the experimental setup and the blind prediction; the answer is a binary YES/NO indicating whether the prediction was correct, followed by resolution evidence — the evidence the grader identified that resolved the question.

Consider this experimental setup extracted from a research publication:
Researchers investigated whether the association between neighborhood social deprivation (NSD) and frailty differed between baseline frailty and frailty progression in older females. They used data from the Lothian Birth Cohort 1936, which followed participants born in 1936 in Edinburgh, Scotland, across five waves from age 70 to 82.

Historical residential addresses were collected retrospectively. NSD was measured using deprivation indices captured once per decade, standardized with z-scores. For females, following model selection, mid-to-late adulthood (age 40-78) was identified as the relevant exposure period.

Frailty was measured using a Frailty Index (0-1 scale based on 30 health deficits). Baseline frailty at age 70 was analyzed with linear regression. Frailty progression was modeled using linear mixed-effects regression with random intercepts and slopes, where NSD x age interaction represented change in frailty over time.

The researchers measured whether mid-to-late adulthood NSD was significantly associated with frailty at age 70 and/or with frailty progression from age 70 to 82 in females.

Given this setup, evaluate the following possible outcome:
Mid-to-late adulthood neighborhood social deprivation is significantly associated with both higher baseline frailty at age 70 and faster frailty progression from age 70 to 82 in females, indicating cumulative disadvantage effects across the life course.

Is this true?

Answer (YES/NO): NO